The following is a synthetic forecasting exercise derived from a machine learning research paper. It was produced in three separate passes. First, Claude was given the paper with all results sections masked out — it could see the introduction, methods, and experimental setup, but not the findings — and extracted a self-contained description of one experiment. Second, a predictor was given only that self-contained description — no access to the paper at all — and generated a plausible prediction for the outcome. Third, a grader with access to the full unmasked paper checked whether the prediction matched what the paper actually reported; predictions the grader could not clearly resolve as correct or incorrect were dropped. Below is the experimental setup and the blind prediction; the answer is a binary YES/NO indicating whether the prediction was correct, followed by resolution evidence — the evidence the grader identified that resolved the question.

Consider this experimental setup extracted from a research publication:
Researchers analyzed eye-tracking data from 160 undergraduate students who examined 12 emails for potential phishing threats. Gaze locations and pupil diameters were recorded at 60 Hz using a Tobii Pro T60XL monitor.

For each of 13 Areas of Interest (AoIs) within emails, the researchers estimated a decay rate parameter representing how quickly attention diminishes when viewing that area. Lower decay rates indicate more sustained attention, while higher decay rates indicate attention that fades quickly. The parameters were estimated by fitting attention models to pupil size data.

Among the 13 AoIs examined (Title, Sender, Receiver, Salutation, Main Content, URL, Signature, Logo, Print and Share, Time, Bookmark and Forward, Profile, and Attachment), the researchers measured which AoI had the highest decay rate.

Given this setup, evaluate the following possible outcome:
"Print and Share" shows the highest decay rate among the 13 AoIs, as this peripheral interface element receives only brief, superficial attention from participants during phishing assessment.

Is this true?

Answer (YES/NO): YES